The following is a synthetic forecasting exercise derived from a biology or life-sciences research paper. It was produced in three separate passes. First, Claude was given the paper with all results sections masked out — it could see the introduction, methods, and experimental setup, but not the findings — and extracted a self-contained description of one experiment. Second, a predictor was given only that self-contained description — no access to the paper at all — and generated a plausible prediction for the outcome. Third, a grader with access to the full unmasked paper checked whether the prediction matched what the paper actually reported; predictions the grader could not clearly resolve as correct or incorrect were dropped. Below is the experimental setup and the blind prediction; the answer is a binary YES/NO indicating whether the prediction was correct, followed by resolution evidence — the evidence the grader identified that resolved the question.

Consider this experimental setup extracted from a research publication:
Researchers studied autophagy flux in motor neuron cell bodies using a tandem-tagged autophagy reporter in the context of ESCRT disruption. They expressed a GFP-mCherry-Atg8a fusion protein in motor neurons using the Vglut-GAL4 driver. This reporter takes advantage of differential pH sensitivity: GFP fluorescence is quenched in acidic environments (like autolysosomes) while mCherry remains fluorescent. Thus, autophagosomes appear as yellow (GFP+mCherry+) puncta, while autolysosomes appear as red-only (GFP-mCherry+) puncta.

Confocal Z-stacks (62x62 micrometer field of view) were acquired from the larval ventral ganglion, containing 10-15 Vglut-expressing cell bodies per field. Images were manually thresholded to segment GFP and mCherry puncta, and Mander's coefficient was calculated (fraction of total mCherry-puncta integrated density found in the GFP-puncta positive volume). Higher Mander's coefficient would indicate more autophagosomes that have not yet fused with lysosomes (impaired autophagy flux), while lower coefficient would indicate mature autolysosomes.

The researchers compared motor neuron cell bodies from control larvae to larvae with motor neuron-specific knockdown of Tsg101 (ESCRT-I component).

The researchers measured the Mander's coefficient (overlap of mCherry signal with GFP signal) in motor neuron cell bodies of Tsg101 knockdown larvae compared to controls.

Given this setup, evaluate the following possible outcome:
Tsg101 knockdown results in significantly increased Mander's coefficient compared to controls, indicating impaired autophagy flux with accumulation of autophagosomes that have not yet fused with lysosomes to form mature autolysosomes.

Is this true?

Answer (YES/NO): YES